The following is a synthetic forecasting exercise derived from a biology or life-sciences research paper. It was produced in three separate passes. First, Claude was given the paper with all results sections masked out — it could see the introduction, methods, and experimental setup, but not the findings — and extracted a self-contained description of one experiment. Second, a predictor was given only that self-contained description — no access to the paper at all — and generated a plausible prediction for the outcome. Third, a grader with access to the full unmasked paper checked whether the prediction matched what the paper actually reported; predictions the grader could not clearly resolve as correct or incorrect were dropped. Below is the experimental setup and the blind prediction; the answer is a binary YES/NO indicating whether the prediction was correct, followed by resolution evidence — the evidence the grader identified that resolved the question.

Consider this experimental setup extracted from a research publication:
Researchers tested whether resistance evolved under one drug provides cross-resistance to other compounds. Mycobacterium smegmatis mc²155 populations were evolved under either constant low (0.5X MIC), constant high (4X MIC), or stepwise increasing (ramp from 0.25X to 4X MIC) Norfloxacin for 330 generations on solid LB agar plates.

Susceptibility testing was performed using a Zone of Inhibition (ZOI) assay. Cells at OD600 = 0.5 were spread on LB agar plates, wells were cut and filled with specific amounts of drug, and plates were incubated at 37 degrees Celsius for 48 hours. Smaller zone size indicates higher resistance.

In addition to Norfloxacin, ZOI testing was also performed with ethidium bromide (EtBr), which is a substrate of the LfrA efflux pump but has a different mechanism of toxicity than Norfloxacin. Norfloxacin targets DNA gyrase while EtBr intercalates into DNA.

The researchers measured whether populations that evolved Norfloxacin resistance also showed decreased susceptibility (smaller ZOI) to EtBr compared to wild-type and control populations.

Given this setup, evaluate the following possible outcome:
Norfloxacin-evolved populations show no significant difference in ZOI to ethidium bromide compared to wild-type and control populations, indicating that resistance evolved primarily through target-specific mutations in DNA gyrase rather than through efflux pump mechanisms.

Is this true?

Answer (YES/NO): NO